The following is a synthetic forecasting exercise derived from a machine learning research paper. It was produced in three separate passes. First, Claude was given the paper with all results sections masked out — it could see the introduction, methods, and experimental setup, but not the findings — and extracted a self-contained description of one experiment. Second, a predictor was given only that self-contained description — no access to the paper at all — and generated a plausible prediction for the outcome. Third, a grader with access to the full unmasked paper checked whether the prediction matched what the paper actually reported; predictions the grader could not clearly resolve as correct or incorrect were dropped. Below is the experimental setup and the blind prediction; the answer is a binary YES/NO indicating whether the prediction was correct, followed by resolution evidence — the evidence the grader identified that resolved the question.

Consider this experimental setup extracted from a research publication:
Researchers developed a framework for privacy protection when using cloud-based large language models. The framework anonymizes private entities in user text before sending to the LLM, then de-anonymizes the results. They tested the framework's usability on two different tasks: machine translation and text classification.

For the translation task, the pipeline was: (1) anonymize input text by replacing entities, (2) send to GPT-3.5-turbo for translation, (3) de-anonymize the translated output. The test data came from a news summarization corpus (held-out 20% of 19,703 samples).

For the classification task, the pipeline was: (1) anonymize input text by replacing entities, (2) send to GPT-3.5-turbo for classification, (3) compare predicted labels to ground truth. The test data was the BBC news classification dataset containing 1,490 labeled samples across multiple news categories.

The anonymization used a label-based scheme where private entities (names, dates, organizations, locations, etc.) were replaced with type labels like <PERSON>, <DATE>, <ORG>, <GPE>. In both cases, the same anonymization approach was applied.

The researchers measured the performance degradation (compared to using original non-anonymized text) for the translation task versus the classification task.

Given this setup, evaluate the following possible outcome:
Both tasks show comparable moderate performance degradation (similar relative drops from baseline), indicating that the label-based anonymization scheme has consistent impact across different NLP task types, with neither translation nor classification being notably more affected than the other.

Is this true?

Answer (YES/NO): YES